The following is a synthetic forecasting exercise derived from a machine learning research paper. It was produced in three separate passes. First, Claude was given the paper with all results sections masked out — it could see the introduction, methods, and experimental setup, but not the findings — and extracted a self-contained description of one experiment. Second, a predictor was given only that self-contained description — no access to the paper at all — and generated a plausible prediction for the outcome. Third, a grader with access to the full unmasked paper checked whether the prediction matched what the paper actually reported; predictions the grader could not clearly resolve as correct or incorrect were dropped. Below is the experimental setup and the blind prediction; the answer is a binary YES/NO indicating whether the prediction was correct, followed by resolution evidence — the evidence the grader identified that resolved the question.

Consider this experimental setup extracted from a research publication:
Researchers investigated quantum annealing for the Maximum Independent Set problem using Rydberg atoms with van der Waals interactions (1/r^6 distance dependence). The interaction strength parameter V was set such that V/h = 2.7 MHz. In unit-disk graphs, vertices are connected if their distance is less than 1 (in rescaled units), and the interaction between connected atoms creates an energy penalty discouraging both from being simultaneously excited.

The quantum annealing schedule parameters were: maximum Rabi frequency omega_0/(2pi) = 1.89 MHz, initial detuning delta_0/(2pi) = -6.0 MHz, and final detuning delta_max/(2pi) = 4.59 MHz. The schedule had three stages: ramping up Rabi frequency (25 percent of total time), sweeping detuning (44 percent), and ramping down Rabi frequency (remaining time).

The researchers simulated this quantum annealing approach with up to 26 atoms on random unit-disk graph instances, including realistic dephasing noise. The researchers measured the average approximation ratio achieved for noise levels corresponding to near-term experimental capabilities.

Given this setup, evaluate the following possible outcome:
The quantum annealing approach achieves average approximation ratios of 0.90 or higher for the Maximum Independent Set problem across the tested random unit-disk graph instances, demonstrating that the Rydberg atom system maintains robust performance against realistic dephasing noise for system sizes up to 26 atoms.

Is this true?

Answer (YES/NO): NO